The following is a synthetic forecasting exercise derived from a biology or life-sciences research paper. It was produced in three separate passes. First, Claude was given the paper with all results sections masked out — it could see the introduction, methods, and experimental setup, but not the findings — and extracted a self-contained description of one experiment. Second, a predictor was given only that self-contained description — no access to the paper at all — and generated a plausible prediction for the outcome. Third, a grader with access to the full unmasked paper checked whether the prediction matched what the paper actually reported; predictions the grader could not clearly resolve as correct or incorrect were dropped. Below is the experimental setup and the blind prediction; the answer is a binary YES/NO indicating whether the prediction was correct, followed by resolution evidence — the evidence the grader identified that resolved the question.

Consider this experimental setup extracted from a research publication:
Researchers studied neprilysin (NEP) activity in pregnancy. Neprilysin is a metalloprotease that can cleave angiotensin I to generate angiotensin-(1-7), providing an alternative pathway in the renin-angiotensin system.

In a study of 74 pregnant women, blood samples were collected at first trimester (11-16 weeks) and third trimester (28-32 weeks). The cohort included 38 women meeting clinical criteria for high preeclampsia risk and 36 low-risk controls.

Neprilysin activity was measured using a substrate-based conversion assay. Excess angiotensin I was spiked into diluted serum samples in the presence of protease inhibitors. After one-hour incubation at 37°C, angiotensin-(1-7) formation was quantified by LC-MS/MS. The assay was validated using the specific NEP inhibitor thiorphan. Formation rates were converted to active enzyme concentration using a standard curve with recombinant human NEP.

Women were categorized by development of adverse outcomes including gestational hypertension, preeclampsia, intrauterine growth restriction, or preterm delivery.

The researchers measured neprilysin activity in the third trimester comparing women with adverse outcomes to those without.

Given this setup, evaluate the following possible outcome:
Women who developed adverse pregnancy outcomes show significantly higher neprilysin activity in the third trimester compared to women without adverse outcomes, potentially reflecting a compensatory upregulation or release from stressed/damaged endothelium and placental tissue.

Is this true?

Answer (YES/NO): NO